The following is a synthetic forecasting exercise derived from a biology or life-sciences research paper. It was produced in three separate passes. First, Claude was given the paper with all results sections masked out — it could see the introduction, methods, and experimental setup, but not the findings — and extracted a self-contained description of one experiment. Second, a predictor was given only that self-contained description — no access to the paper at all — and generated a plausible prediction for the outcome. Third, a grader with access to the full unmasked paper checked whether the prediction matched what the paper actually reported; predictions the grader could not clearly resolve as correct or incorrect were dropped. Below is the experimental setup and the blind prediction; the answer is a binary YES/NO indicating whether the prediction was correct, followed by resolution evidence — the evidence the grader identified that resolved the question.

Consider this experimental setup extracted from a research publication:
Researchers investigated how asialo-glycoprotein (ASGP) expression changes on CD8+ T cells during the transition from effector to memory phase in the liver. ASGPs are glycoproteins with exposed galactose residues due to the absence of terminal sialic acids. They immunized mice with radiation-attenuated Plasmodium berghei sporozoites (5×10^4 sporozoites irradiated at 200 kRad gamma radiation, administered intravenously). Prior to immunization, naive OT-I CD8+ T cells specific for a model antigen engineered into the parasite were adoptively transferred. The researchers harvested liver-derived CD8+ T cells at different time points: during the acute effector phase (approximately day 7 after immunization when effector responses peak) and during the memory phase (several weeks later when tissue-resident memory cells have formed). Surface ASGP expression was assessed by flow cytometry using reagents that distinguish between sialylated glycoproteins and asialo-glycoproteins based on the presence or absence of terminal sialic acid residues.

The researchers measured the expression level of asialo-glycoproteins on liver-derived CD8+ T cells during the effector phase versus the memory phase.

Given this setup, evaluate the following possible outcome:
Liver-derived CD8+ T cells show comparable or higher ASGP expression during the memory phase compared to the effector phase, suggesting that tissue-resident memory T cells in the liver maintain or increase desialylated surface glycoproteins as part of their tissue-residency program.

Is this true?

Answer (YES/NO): NO